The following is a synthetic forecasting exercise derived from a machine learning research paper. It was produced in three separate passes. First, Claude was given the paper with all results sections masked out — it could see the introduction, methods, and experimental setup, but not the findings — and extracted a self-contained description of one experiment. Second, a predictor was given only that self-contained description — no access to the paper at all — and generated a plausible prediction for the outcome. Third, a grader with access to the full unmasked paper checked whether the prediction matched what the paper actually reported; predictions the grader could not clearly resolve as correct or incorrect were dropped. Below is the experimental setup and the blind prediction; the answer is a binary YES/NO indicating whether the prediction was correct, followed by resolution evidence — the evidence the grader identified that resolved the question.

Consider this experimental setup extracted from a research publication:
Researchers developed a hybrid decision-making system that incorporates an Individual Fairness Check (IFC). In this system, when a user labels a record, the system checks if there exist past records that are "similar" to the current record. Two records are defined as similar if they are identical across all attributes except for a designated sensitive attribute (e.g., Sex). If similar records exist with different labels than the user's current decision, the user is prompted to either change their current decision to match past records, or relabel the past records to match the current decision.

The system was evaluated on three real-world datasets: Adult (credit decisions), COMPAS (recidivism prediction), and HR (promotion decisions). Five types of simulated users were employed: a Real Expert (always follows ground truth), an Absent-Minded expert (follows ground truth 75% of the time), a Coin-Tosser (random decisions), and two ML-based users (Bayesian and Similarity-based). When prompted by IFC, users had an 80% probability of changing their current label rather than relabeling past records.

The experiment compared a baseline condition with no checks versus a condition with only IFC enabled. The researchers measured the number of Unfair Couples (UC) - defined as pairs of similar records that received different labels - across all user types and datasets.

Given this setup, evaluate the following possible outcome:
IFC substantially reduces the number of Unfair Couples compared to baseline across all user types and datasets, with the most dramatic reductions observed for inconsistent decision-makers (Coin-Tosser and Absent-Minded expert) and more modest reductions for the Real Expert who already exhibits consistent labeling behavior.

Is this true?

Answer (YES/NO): NO